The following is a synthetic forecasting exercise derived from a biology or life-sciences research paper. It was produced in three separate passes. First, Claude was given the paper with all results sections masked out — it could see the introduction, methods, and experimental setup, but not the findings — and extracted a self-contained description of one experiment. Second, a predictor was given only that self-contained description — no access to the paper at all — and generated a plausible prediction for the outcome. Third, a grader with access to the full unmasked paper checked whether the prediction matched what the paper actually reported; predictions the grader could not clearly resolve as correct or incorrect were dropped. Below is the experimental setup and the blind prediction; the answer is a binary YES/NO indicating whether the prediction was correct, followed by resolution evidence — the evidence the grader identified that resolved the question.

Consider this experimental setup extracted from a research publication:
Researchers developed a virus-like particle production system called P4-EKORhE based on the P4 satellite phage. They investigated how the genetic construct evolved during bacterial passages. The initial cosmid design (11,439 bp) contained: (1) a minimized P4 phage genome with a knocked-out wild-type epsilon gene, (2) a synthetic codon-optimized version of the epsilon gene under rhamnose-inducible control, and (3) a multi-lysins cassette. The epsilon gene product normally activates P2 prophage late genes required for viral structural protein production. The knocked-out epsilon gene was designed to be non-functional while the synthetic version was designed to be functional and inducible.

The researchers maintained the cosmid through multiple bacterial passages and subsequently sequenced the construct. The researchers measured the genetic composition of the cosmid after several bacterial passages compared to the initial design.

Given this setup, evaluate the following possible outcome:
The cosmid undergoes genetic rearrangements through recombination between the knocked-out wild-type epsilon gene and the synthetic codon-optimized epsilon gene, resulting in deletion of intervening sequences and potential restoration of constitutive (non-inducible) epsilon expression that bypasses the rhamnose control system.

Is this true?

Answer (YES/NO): NO